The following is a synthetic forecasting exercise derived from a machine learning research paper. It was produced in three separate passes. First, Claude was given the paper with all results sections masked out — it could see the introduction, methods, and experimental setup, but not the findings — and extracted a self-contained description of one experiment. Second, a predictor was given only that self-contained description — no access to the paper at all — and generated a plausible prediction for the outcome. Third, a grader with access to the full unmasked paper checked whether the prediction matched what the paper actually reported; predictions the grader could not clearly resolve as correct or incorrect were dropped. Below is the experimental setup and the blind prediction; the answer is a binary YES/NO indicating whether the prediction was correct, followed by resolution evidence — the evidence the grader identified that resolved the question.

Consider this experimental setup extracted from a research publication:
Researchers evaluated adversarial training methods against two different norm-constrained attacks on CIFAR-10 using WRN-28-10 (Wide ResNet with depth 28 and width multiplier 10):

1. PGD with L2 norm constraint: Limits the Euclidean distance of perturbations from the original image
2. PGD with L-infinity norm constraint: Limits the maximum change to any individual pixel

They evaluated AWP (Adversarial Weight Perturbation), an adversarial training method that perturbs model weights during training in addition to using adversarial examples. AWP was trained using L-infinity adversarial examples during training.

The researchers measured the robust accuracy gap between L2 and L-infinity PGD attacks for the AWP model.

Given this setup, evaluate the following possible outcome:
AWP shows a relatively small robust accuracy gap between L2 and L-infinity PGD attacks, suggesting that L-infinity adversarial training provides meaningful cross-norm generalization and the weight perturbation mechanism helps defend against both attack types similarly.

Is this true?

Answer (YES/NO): NO